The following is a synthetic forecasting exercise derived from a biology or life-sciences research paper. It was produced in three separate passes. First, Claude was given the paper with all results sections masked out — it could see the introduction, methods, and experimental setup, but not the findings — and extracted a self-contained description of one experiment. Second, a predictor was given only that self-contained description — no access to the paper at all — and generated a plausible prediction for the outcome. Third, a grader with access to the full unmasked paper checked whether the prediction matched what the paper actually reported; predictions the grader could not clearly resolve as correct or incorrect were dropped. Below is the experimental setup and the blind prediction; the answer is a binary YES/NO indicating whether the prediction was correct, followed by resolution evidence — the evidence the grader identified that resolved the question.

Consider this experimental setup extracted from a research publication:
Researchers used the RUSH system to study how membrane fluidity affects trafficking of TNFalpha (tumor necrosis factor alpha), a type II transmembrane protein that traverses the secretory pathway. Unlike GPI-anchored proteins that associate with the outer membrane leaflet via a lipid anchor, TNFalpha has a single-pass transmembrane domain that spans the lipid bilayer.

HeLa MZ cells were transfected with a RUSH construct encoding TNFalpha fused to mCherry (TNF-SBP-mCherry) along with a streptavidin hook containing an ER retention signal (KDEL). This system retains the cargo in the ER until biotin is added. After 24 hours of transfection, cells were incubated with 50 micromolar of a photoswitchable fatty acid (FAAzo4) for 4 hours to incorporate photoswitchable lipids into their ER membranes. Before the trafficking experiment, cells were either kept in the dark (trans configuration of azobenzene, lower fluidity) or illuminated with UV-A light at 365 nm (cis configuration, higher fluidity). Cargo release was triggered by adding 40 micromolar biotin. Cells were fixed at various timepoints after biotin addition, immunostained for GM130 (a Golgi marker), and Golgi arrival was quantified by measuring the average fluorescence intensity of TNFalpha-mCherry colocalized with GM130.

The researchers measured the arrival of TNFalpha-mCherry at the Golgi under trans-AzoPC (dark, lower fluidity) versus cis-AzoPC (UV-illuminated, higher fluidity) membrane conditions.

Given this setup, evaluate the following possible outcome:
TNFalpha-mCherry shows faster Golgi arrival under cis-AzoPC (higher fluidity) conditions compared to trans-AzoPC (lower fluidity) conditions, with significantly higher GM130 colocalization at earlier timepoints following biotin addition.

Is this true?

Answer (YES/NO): NO